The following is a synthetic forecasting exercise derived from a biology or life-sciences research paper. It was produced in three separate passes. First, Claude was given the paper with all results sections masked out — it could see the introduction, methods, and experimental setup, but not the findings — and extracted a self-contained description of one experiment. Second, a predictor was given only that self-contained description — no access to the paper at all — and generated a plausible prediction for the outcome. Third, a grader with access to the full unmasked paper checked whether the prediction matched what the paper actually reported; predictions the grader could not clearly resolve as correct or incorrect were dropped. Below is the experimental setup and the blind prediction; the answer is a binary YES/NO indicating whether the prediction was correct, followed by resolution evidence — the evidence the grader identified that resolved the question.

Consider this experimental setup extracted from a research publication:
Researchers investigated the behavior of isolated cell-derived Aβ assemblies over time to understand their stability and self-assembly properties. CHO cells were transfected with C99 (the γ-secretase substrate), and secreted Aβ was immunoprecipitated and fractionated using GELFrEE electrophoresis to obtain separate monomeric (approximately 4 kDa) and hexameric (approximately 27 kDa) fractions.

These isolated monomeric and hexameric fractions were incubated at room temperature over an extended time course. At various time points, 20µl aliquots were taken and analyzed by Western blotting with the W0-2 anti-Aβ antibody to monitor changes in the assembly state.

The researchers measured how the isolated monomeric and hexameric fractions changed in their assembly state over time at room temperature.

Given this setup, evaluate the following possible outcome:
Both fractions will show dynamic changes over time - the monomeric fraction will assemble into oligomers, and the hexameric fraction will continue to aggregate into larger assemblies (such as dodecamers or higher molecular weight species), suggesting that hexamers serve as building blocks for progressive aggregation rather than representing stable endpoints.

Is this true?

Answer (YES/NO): NO